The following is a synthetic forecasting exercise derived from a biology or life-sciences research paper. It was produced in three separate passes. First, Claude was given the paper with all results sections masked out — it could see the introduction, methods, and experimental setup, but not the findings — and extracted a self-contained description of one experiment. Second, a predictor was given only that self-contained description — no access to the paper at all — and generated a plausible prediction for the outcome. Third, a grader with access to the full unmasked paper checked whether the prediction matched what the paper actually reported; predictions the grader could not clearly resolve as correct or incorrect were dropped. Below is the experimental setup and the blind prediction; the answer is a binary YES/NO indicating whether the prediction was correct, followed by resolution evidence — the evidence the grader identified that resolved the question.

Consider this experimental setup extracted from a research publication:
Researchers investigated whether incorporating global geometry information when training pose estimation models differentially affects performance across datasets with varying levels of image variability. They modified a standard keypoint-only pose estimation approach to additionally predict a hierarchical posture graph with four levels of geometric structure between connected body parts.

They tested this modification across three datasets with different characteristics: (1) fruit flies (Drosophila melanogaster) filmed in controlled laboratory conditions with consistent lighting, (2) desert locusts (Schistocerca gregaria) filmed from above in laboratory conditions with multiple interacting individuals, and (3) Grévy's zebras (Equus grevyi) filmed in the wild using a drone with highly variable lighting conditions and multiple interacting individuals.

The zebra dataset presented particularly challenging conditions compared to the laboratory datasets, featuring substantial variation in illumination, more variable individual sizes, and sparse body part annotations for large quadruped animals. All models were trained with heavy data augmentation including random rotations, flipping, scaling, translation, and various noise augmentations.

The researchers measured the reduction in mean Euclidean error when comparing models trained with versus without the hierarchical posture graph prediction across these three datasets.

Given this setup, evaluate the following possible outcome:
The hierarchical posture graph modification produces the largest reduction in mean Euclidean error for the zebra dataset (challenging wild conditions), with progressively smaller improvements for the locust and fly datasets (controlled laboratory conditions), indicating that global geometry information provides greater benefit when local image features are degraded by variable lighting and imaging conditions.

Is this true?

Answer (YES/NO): YES